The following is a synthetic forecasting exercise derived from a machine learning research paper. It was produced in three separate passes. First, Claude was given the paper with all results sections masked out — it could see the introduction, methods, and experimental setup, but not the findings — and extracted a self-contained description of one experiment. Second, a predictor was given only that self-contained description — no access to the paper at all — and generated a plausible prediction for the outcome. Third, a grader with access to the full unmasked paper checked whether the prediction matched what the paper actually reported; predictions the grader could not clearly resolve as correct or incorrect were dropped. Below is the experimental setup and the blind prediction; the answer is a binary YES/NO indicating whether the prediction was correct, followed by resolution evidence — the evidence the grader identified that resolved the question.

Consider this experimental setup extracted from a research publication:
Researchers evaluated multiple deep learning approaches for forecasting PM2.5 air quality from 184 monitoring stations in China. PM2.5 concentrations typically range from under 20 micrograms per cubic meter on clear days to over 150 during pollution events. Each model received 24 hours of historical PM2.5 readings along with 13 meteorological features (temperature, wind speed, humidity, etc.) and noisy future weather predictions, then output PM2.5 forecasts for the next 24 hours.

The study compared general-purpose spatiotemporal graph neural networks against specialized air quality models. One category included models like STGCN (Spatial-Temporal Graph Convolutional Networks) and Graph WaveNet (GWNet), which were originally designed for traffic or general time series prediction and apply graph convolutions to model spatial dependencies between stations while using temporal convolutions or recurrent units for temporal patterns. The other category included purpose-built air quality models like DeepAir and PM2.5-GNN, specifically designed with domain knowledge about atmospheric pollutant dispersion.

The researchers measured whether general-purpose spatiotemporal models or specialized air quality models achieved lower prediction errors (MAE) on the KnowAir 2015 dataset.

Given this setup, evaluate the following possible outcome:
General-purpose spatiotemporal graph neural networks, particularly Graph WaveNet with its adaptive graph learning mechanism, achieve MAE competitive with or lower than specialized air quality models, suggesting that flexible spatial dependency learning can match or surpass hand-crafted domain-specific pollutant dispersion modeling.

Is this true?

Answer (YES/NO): YES